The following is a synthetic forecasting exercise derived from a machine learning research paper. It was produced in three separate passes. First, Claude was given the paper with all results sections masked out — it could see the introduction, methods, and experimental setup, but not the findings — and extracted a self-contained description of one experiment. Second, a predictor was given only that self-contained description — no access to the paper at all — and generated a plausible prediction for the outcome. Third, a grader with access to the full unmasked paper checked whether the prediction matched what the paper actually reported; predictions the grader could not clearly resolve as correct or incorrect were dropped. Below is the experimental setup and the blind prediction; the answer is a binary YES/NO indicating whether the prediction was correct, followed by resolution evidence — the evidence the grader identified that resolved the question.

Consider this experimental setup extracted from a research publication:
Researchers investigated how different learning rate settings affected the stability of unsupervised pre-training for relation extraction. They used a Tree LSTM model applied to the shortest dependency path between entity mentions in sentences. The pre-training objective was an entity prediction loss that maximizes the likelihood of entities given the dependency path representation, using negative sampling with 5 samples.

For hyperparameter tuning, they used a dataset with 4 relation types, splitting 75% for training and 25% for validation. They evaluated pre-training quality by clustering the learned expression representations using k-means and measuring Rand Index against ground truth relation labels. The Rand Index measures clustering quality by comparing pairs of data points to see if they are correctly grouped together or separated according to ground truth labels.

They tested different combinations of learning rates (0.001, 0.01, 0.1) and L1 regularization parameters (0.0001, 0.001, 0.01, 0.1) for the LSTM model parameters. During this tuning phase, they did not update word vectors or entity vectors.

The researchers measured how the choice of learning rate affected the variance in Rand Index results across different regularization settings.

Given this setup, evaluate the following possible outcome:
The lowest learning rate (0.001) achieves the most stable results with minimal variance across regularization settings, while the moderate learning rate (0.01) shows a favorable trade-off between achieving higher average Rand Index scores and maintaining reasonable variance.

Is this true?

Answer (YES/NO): NO